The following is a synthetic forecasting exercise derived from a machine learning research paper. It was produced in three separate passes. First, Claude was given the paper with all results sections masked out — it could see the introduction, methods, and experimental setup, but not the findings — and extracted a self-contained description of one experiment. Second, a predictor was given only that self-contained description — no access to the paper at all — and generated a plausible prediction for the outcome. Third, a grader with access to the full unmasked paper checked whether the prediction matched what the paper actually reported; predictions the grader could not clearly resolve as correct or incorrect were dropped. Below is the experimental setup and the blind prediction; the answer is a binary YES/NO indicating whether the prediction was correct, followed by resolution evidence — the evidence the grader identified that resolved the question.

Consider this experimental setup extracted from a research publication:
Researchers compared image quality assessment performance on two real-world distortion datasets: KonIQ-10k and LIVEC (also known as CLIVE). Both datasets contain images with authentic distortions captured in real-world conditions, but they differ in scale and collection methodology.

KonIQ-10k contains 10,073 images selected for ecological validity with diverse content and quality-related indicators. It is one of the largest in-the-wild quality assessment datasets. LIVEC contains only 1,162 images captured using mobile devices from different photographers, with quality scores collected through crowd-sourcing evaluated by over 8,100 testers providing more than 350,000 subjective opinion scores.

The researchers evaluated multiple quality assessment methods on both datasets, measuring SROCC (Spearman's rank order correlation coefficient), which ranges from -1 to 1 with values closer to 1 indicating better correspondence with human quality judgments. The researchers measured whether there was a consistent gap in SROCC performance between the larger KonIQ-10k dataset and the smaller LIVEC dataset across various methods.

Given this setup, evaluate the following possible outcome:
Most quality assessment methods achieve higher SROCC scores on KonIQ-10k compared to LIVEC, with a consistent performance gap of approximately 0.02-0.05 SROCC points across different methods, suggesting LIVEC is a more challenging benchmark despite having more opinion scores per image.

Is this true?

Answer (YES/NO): NO